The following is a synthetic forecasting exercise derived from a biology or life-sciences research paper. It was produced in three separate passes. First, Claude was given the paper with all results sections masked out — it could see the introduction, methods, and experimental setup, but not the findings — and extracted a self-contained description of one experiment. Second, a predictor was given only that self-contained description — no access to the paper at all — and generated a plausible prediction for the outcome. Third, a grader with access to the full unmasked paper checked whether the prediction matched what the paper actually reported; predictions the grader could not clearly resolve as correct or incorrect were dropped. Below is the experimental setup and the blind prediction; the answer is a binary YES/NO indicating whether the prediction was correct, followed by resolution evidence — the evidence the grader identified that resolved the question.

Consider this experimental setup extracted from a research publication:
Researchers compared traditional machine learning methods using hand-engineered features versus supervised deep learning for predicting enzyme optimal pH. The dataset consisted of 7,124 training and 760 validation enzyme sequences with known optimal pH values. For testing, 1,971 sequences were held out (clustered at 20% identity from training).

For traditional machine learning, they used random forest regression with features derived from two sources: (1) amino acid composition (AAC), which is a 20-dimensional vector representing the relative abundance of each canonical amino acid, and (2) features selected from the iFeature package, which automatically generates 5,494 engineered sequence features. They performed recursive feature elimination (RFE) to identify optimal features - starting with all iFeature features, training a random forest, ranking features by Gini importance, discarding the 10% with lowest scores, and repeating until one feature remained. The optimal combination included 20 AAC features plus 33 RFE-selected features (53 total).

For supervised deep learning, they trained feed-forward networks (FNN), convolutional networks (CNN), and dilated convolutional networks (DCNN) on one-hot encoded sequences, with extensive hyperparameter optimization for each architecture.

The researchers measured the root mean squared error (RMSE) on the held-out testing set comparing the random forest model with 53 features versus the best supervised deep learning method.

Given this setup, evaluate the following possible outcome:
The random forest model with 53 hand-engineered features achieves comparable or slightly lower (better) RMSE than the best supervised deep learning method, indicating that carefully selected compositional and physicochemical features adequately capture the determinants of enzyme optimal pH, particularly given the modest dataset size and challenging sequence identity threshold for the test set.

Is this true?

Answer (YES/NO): YES